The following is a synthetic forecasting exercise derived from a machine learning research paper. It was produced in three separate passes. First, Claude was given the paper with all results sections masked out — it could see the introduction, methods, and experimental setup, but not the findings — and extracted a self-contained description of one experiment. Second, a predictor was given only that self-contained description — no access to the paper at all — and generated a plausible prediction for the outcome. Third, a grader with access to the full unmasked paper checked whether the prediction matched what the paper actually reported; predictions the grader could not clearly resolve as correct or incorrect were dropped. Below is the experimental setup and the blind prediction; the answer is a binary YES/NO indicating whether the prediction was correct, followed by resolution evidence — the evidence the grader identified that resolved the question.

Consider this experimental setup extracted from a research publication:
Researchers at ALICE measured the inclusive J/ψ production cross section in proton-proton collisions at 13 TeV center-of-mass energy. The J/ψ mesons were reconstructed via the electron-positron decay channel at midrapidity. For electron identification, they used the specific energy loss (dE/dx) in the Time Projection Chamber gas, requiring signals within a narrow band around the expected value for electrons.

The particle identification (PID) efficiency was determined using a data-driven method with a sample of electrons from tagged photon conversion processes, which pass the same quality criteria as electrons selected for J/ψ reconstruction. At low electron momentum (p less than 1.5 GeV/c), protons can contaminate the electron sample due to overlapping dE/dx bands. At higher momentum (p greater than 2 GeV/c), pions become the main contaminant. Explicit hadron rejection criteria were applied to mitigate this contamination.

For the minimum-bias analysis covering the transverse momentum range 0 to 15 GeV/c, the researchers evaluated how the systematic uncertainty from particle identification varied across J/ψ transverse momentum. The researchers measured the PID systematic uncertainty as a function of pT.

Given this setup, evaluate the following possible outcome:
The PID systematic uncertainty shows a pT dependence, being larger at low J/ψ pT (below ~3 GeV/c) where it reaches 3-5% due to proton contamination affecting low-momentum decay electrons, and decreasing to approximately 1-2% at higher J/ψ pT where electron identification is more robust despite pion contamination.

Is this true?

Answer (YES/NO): NO